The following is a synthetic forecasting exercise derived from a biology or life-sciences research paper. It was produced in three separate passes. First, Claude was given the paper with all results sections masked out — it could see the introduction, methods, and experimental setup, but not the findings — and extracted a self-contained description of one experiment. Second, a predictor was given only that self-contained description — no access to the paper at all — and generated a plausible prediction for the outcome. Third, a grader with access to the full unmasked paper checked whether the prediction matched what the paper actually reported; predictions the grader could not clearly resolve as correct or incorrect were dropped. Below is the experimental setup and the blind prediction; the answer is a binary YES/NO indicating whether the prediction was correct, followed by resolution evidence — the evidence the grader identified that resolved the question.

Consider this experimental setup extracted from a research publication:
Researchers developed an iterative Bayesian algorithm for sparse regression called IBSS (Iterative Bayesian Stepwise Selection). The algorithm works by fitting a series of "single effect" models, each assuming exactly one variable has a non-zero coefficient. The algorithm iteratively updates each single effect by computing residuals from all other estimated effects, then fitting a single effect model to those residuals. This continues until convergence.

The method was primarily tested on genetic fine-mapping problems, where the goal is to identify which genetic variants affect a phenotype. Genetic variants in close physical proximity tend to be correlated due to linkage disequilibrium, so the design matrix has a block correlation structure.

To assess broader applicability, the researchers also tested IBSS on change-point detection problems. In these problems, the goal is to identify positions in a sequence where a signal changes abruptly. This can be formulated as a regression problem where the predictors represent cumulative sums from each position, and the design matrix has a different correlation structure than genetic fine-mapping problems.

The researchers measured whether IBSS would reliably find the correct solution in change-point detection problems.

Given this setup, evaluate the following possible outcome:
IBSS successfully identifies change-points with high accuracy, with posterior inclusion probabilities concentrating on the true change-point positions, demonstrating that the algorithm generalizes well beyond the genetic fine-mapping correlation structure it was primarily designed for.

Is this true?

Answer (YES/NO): NO